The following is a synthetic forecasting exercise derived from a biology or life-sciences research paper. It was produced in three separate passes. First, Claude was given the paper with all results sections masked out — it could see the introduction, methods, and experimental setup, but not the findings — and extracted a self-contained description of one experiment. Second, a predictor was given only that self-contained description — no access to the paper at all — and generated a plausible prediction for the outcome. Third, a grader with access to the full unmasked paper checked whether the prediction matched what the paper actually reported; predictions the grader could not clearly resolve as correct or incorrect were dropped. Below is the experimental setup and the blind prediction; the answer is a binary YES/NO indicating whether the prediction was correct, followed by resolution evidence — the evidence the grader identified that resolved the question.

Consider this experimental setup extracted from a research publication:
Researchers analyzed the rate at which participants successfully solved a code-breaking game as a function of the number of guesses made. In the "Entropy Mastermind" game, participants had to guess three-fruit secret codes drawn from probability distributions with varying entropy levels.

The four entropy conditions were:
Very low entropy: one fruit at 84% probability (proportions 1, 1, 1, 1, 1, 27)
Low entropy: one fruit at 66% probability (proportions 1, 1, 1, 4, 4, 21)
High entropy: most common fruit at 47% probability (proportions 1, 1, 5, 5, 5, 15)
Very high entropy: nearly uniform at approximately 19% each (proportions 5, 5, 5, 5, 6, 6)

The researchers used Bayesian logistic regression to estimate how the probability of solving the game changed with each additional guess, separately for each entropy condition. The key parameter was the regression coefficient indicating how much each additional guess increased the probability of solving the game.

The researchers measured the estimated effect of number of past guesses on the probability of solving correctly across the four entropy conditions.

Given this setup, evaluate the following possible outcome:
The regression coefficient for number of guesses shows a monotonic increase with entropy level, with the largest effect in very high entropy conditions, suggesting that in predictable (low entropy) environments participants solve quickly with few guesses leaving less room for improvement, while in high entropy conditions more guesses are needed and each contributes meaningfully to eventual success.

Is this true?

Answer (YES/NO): NO